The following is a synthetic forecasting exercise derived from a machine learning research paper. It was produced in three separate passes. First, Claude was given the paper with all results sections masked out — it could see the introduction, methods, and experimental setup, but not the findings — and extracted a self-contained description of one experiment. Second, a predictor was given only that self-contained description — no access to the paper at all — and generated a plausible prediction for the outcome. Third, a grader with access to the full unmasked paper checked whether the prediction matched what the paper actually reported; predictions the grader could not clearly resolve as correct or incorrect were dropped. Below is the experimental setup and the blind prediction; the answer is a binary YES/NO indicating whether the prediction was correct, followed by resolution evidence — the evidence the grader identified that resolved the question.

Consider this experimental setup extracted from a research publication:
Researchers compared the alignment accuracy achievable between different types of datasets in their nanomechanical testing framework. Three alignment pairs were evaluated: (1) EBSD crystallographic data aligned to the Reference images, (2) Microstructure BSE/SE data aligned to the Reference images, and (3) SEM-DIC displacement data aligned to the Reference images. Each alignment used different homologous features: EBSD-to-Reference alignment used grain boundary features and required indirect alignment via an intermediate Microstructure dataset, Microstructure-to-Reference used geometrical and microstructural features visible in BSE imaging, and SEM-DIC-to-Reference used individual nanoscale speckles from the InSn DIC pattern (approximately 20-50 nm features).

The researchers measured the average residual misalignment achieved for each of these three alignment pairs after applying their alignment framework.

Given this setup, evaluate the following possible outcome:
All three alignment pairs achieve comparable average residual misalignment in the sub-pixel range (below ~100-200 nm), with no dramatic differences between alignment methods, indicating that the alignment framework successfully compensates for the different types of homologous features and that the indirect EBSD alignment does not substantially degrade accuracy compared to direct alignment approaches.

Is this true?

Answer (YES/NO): NO